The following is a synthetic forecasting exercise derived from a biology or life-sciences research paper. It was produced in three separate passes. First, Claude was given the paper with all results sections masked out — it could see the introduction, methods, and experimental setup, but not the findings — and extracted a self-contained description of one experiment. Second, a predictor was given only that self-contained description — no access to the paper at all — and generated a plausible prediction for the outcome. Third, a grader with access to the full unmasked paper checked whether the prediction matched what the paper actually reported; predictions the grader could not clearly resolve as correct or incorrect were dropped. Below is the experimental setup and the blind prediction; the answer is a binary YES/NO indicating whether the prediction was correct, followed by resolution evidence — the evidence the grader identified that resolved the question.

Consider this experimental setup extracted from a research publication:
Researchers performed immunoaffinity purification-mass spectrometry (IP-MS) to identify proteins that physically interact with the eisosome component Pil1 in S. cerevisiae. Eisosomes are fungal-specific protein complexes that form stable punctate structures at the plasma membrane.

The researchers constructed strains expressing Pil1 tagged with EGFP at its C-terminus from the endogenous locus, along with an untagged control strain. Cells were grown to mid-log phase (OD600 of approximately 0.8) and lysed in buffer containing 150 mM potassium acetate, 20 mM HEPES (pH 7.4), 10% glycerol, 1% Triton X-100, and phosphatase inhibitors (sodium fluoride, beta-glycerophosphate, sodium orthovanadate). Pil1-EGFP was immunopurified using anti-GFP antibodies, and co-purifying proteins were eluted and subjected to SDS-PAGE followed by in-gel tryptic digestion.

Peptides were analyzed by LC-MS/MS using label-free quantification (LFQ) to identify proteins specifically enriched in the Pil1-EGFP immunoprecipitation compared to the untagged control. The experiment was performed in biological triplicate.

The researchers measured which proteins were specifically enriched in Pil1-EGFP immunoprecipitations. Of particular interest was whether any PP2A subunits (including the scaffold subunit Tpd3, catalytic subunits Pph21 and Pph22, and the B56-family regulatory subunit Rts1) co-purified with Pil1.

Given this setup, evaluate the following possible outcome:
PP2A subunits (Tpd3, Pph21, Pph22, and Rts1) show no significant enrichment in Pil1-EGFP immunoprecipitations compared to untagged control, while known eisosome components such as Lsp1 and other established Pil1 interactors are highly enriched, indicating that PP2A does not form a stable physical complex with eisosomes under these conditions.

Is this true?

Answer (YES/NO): YES